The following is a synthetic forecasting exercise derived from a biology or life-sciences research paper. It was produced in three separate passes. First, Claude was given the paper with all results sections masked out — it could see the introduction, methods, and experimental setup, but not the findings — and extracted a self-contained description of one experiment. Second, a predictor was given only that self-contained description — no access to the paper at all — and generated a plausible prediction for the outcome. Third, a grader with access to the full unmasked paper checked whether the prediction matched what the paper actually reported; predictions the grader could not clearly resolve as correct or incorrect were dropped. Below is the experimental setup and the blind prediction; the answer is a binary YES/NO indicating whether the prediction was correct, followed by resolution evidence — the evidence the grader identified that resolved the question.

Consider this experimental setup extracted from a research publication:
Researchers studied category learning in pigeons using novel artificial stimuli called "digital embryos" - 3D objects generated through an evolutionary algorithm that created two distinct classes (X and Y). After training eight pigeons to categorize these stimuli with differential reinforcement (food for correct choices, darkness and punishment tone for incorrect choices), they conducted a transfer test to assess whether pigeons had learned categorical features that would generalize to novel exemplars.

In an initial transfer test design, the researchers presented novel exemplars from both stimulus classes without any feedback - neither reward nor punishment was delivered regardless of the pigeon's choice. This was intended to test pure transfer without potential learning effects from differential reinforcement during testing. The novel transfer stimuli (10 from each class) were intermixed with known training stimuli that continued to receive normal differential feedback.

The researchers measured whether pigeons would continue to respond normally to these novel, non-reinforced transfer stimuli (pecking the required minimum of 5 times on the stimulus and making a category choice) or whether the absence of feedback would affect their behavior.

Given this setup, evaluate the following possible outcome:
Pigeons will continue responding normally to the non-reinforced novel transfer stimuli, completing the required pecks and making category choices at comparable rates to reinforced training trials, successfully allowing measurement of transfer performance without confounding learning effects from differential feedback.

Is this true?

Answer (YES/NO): NO